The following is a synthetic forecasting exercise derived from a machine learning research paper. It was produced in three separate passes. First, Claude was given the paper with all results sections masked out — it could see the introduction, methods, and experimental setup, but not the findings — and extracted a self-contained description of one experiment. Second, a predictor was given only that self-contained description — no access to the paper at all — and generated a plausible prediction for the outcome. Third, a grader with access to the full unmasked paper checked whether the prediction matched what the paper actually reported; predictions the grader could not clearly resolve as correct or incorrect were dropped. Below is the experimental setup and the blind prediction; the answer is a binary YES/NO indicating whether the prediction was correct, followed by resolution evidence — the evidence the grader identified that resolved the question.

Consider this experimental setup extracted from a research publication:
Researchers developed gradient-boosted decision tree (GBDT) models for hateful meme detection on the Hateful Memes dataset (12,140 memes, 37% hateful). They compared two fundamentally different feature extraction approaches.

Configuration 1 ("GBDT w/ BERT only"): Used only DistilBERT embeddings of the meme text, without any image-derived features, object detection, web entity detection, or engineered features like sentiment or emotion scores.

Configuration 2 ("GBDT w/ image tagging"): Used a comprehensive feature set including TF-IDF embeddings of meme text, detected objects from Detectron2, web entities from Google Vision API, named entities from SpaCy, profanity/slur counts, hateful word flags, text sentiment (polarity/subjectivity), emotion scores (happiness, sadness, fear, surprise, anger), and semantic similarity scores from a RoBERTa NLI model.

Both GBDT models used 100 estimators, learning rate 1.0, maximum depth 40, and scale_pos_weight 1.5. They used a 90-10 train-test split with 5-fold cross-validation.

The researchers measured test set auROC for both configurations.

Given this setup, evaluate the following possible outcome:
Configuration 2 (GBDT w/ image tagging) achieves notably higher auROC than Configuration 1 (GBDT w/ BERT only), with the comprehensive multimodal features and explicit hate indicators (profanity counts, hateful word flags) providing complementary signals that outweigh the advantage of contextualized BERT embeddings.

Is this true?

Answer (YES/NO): NO